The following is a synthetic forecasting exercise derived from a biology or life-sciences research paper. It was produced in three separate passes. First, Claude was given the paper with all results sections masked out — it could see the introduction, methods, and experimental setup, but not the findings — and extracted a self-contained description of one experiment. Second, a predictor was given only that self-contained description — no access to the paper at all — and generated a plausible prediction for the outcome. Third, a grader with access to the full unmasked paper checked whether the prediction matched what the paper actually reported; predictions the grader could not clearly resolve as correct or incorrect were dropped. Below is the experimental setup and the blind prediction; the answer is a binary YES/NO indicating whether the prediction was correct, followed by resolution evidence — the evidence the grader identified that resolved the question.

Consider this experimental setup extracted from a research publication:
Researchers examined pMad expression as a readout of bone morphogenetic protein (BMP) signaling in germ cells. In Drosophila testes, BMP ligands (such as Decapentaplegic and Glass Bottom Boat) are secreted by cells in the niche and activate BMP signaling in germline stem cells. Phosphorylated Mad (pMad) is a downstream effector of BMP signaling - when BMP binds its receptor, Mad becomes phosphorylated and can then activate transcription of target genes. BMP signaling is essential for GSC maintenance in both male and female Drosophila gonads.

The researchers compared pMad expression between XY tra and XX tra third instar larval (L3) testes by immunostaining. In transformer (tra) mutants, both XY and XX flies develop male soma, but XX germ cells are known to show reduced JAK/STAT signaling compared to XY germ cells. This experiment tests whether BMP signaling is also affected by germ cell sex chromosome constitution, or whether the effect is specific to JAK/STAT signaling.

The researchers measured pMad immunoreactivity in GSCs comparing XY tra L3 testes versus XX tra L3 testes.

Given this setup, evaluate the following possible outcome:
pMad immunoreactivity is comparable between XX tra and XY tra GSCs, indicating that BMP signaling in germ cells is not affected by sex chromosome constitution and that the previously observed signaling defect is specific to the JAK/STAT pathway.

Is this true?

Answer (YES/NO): YES